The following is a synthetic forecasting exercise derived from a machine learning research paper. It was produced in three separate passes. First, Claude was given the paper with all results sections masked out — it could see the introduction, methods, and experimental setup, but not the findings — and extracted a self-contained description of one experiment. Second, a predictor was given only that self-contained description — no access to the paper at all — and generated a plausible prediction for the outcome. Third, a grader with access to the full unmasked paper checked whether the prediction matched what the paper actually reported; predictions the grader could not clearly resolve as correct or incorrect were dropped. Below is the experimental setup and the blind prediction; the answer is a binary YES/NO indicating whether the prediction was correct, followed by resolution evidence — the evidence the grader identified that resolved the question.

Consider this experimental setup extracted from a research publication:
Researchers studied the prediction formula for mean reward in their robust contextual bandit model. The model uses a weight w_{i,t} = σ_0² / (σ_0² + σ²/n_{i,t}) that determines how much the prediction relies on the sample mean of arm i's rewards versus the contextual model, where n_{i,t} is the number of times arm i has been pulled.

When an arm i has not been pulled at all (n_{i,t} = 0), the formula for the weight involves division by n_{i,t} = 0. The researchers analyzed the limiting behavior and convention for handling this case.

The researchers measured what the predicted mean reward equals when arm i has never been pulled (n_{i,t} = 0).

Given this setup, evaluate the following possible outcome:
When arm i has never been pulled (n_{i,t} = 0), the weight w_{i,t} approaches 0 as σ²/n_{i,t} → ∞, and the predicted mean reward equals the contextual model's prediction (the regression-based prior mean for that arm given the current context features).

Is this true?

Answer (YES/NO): YES